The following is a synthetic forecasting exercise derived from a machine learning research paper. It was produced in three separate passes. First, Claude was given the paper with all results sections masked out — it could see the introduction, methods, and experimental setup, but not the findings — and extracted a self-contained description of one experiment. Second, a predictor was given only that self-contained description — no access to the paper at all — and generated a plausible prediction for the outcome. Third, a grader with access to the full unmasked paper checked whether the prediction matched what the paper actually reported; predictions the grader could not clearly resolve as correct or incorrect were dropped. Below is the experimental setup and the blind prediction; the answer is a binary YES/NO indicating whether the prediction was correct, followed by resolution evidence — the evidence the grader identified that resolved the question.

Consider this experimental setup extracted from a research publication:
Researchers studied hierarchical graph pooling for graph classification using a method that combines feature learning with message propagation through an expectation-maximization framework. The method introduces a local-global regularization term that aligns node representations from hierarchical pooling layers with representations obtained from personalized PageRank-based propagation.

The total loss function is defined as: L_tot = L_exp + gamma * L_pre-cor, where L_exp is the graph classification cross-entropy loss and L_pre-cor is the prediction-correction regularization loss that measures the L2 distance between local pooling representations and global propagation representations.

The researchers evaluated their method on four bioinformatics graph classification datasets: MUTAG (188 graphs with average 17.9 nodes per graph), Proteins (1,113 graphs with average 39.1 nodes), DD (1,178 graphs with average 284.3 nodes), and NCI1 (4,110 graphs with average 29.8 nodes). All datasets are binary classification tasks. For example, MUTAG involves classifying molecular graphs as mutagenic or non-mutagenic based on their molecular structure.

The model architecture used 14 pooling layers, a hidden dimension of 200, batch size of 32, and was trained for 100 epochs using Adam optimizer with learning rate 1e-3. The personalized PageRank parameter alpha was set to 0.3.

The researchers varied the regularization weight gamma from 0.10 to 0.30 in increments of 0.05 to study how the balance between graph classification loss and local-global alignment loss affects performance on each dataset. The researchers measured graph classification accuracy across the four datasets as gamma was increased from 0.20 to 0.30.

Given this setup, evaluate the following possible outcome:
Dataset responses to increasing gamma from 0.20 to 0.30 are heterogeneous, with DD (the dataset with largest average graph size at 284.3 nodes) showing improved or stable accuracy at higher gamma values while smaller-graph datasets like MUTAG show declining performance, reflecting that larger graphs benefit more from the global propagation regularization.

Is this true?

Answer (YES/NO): NO